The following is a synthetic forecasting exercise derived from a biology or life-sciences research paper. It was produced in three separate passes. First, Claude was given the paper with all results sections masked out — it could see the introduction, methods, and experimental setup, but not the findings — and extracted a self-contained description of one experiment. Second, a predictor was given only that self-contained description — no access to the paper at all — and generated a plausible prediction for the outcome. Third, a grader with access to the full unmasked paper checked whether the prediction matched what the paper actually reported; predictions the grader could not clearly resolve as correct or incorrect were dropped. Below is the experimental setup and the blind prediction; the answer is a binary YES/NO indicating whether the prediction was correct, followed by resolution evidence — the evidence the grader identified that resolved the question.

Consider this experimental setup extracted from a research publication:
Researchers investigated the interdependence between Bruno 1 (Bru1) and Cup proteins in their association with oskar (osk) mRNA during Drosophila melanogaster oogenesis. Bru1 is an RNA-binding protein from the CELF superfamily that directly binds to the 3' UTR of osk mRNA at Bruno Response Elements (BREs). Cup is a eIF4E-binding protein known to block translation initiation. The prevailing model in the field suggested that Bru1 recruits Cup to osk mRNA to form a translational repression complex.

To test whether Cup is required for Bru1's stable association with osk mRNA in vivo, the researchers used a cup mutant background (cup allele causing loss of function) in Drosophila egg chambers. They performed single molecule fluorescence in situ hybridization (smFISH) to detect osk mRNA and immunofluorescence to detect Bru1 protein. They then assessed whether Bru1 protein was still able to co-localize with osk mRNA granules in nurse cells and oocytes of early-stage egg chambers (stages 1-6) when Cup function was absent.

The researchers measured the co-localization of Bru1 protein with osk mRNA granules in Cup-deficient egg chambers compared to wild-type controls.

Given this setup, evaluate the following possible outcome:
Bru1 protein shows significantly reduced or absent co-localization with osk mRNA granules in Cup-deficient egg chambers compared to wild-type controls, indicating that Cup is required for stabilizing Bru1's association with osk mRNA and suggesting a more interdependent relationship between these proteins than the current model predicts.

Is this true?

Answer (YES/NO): YES